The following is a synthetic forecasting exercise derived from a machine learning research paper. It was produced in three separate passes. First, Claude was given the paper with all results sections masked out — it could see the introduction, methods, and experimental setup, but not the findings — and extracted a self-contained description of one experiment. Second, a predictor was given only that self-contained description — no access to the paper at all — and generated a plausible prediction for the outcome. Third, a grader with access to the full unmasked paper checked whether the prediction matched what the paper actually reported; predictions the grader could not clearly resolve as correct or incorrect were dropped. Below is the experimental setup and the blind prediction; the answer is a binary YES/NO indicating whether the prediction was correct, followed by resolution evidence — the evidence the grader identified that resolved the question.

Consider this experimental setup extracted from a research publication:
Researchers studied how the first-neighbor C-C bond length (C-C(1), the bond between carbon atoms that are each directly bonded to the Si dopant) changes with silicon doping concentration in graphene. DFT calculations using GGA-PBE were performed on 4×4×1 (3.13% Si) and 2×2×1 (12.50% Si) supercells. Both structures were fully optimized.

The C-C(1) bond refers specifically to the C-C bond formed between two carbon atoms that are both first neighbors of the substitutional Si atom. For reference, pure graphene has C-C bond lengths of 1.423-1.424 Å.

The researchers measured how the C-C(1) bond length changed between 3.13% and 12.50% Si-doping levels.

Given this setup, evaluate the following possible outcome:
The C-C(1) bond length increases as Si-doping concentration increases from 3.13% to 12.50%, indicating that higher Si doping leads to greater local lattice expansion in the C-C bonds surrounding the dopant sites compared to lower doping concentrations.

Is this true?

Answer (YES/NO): YES